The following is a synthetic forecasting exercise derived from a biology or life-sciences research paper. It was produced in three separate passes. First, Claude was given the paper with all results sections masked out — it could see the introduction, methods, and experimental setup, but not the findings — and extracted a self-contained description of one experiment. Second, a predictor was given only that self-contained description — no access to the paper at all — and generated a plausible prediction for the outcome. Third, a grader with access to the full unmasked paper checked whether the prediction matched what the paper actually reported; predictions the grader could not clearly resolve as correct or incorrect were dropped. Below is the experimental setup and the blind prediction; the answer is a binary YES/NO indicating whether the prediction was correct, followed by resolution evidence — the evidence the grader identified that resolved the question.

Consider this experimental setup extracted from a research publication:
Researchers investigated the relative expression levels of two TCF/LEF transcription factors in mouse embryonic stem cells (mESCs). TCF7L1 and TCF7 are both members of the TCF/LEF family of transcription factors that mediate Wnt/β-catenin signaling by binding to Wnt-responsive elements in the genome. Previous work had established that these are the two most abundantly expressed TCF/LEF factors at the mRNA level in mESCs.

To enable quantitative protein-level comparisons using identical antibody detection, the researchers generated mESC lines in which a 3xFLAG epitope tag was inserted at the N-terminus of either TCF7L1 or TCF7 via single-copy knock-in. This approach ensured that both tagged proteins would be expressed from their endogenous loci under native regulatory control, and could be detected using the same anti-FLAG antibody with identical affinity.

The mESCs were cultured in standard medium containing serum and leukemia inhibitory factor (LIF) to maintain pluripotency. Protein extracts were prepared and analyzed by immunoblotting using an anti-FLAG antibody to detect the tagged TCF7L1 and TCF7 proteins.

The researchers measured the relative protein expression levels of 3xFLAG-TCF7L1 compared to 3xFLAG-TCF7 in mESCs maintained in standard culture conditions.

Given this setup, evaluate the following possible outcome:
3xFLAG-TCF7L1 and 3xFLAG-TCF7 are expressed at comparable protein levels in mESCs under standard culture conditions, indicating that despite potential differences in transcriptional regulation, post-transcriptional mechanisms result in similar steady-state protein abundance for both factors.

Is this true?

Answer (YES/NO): NO